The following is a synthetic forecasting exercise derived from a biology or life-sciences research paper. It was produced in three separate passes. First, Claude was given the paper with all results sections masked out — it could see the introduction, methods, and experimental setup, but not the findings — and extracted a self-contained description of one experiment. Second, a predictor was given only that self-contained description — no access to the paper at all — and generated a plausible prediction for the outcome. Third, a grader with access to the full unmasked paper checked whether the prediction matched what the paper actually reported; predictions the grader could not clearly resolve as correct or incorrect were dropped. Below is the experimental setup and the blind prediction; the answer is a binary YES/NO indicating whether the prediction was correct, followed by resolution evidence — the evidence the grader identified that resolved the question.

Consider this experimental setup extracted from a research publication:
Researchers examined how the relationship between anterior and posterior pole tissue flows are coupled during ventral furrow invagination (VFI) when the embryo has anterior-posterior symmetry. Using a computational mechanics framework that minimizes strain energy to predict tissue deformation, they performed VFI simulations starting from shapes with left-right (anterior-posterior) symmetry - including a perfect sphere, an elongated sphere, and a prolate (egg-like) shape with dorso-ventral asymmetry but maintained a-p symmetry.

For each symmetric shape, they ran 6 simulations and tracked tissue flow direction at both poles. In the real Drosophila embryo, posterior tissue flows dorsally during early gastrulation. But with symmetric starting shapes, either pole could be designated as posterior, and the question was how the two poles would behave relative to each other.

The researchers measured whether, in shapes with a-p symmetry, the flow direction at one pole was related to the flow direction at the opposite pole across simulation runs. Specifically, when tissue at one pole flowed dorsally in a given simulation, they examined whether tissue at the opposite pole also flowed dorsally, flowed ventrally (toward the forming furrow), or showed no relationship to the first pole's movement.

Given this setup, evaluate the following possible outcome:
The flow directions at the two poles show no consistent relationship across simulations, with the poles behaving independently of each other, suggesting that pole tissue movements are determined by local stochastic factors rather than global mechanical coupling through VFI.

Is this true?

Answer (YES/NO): NO